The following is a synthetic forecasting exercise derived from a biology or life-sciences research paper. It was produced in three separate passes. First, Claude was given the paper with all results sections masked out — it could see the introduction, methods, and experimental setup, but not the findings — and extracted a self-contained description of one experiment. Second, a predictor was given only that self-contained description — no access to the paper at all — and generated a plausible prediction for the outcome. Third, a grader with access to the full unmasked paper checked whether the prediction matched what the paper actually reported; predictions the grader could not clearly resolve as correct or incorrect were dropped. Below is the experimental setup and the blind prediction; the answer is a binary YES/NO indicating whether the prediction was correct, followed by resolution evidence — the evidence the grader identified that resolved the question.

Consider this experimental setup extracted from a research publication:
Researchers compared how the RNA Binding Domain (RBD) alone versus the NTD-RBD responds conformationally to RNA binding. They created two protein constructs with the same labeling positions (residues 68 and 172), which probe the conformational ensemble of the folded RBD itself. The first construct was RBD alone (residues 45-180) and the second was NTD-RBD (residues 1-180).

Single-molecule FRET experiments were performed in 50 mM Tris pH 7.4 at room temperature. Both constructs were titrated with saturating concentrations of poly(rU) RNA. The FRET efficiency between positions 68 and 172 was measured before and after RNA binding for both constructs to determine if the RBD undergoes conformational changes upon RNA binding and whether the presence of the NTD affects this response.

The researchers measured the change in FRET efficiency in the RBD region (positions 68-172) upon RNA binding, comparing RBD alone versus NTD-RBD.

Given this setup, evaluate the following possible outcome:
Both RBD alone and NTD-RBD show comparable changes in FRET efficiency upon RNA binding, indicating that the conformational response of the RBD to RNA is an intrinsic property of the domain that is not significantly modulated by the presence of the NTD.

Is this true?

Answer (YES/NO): YES